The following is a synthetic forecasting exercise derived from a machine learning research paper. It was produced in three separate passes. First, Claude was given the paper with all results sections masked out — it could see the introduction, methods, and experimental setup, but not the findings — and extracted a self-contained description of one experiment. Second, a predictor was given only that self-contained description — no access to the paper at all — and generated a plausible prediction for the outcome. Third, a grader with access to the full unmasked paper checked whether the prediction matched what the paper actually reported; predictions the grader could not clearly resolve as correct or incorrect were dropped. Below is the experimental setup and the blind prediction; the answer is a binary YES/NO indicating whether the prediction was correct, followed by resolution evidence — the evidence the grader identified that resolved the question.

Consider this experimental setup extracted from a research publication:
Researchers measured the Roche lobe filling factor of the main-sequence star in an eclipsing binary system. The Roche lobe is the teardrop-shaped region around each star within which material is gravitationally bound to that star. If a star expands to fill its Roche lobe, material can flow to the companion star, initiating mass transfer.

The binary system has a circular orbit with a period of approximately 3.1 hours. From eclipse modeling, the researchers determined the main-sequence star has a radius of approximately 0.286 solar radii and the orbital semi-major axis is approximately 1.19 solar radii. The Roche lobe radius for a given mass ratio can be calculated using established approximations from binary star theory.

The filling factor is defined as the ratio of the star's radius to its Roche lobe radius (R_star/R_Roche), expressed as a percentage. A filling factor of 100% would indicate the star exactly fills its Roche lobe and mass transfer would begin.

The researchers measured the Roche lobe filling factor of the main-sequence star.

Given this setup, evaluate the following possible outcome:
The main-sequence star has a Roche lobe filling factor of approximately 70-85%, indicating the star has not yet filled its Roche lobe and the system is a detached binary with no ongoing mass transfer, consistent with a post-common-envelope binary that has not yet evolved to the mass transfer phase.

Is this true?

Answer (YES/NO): NO